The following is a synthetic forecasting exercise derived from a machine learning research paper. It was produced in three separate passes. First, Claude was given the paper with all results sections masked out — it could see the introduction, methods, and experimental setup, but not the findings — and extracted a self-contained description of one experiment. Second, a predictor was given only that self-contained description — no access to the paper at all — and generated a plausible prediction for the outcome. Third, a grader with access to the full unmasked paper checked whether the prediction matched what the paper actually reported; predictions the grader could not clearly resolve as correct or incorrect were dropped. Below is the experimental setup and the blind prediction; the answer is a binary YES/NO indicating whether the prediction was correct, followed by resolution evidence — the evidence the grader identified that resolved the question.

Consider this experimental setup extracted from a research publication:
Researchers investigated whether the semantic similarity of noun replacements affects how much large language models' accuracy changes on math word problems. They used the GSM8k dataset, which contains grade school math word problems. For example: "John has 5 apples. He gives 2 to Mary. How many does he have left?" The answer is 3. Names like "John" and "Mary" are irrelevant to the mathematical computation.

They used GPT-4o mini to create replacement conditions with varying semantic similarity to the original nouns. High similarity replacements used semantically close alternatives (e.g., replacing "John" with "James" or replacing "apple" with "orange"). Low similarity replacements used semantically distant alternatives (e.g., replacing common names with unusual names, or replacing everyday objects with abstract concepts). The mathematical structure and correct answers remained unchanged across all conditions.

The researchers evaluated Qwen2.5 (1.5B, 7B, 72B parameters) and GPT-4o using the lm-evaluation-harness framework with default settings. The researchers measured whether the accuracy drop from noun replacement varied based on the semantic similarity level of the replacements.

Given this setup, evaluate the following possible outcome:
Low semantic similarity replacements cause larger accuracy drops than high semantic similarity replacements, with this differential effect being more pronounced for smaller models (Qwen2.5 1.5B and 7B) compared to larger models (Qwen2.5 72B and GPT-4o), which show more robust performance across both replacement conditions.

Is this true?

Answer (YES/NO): NO